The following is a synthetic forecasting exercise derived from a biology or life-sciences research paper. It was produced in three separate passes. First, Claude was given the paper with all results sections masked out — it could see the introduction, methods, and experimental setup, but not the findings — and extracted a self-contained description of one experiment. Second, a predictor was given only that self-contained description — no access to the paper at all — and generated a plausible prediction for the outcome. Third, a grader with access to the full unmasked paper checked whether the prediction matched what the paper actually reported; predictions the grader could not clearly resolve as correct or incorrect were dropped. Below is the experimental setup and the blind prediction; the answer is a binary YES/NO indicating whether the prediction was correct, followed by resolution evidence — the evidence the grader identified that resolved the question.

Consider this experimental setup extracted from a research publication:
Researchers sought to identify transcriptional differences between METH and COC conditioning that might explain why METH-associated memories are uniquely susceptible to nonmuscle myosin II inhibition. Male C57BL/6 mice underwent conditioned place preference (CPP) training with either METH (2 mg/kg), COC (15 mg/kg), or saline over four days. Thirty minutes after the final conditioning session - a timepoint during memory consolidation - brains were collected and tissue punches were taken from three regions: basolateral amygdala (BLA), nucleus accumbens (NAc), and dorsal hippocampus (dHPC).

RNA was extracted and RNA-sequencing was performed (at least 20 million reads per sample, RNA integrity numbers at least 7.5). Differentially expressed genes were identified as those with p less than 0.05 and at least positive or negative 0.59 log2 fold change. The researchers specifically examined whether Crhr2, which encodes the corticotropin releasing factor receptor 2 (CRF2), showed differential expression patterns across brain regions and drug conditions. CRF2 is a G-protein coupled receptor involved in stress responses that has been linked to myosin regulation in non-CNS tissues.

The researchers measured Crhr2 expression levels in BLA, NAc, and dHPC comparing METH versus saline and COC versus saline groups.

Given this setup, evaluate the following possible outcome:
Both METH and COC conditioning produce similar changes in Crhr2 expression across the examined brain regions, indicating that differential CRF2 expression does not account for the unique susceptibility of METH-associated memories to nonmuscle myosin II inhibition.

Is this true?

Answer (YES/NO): NO